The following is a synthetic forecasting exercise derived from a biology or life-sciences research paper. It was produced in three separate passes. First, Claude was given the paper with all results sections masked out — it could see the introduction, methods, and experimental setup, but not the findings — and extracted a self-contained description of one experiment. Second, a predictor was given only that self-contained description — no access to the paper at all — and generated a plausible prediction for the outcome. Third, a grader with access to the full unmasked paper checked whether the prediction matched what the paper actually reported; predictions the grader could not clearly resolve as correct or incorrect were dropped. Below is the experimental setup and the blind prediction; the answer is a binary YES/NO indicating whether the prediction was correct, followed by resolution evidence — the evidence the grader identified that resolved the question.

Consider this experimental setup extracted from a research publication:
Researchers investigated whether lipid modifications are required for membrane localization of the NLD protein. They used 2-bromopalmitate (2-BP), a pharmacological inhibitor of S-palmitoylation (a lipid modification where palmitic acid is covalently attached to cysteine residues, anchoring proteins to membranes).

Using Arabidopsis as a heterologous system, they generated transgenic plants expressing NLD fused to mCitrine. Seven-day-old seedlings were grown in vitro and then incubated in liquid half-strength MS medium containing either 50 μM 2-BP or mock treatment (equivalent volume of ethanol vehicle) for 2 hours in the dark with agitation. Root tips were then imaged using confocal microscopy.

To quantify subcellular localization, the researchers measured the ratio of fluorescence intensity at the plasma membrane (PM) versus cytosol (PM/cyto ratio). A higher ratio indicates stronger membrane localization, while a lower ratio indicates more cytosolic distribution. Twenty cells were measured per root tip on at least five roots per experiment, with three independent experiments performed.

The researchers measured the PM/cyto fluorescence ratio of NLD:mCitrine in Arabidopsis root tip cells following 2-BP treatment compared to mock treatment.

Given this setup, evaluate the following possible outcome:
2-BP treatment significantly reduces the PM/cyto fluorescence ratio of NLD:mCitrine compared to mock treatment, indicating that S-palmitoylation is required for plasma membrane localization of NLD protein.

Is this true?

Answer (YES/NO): YES